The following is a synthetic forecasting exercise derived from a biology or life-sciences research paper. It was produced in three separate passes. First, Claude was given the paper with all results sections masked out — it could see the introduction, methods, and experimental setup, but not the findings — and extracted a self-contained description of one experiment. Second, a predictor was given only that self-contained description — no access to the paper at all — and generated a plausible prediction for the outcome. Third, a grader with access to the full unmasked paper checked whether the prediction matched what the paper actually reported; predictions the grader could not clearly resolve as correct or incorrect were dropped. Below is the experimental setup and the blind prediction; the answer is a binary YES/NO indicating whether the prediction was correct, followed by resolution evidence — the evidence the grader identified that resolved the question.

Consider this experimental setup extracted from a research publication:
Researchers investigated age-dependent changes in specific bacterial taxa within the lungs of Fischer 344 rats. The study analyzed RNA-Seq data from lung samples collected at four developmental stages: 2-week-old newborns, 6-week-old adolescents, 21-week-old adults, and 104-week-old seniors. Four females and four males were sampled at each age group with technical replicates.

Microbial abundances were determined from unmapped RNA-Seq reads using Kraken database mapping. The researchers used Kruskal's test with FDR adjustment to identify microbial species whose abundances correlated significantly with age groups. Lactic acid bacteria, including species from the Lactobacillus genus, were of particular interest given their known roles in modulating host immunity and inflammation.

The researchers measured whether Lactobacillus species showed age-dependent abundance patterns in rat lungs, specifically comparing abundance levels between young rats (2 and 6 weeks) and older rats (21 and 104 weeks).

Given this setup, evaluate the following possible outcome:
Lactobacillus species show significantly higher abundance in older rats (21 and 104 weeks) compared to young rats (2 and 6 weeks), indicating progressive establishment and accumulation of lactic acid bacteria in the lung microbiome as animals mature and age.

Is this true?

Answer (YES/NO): NO